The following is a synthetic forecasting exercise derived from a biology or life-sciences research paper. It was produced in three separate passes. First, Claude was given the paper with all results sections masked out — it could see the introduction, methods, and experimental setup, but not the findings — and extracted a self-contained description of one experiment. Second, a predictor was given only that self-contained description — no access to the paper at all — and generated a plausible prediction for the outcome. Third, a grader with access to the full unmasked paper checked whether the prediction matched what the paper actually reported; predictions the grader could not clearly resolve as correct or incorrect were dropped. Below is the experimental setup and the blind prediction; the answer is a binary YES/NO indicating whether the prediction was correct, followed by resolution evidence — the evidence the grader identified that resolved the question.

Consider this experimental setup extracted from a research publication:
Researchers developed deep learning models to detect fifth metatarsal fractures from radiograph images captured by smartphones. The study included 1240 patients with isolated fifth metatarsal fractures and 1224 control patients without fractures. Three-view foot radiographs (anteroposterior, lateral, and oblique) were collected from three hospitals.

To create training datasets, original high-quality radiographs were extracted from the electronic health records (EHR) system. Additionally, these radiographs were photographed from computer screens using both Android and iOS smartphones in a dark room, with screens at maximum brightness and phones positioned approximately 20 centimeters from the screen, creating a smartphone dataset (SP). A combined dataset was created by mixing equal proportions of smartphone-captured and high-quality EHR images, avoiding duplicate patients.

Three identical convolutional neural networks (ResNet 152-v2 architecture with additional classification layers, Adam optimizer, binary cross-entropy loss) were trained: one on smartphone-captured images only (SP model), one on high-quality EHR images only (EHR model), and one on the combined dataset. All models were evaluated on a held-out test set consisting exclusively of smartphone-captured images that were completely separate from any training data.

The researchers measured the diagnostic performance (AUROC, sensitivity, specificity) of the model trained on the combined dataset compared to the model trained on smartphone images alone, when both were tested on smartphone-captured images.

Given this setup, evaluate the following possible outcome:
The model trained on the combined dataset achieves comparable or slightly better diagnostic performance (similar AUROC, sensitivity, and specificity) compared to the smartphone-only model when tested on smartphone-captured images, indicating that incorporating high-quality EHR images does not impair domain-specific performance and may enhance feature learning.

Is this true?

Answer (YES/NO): YES